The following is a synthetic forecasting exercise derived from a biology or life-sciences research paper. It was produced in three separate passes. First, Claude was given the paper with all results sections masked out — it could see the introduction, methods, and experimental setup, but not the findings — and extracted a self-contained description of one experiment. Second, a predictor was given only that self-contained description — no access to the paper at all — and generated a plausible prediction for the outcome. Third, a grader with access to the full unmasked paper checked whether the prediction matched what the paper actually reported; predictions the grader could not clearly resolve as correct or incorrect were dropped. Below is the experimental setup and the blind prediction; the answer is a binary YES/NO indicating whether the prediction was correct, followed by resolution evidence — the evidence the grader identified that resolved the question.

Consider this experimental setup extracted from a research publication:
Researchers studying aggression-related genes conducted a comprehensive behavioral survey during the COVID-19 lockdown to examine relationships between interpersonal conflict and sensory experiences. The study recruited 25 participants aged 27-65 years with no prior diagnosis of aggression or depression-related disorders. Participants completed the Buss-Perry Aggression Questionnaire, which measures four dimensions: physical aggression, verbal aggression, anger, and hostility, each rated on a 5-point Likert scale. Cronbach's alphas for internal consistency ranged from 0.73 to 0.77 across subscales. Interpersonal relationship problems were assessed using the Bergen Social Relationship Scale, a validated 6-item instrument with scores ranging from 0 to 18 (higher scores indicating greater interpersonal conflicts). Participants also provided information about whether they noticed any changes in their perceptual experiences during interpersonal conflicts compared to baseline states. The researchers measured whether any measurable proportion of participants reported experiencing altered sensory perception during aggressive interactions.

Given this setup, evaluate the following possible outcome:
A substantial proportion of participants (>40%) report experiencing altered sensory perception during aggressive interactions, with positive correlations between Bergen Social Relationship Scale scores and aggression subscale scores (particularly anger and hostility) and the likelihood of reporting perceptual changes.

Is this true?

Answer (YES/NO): NO